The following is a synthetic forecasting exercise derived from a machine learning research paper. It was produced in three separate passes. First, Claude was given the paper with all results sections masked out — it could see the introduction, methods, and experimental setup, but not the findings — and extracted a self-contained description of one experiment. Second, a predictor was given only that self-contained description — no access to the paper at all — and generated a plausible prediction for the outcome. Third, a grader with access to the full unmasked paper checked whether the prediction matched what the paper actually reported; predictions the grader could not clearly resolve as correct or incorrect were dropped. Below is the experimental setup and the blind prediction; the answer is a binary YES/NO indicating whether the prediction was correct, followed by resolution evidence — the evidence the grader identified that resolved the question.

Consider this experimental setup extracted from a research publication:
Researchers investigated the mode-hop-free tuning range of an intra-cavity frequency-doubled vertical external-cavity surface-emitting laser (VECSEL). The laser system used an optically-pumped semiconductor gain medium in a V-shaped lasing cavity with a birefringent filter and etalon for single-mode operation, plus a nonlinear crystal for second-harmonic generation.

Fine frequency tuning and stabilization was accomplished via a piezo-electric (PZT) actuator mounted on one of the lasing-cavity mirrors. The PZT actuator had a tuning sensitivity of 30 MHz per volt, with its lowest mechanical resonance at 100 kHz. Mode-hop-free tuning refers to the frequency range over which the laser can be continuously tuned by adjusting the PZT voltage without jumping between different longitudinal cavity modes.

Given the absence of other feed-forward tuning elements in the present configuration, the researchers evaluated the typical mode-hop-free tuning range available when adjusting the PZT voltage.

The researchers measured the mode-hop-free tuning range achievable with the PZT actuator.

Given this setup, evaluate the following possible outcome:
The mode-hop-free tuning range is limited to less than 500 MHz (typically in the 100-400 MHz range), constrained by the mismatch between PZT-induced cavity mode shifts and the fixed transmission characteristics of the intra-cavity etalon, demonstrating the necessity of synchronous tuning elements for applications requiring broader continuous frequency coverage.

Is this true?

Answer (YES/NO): NO